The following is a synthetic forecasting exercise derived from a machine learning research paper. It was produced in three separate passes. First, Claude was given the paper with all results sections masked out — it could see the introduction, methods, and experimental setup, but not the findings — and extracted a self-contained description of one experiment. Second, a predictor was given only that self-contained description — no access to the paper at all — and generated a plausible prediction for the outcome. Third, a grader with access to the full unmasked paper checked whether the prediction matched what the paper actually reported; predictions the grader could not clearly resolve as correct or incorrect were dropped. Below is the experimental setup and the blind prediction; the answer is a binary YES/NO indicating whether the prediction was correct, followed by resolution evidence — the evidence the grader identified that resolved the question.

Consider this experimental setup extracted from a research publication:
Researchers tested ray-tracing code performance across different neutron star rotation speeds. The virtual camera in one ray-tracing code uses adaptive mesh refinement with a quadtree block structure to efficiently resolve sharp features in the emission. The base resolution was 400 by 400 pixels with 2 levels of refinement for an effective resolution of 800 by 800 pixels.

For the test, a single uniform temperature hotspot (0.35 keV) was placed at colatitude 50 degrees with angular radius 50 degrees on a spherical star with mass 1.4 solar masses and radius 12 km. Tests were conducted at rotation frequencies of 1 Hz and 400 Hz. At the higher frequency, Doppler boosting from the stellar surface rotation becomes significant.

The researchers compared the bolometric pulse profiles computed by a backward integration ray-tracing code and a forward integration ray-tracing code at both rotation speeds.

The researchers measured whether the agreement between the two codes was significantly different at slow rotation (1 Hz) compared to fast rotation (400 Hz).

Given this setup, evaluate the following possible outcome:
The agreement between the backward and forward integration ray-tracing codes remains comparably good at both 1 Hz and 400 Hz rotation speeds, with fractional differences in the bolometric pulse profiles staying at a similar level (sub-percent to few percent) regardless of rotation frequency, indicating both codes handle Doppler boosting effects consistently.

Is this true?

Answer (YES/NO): YES